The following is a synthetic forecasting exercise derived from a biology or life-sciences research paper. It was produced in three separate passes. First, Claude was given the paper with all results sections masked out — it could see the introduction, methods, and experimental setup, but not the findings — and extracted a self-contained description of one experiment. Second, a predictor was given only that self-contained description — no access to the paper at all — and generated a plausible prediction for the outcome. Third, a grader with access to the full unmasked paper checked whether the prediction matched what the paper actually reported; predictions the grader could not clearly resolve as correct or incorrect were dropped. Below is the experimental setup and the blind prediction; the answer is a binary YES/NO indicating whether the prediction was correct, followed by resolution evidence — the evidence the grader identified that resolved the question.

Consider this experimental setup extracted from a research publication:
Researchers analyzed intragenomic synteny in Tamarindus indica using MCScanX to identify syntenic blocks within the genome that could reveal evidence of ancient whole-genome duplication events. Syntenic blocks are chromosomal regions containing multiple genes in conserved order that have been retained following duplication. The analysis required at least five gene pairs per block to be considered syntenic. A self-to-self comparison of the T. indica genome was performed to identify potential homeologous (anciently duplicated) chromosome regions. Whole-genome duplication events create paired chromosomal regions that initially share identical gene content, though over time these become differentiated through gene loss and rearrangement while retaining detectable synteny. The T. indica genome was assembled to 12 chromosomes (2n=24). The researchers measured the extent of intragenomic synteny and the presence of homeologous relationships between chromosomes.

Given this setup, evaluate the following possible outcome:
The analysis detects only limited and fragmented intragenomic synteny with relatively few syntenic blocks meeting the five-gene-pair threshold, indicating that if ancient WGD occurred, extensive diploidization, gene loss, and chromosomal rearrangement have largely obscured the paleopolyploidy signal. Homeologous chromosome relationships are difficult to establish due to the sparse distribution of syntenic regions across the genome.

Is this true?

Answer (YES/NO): NO